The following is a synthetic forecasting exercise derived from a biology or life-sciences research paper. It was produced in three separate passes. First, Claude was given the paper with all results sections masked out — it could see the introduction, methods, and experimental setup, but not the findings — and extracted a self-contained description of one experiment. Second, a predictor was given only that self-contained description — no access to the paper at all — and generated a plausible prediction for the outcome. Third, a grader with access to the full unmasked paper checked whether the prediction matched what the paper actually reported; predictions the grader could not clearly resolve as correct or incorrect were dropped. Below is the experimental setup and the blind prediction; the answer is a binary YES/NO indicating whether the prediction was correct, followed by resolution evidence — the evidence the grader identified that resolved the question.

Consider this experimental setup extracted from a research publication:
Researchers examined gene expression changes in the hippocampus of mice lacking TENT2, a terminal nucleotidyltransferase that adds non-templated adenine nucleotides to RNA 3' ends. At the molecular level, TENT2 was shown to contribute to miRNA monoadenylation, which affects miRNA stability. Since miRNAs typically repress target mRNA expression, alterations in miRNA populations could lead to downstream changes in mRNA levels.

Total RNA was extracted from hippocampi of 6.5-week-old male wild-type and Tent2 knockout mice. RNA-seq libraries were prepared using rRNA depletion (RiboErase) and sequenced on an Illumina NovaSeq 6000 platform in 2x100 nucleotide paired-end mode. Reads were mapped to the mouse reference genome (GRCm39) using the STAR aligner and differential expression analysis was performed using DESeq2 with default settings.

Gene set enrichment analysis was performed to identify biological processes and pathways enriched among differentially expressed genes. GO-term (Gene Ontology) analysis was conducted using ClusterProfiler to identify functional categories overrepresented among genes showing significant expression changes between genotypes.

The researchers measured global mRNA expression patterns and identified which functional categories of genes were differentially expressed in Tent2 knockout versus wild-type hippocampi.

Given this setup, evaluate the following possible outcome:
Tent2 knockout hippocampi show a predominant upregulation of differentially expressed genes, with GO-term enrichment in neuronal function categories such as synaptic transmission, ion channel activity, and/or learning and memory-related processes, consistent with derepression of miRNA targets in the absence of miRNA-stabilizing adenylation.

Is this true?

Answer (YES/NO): NO